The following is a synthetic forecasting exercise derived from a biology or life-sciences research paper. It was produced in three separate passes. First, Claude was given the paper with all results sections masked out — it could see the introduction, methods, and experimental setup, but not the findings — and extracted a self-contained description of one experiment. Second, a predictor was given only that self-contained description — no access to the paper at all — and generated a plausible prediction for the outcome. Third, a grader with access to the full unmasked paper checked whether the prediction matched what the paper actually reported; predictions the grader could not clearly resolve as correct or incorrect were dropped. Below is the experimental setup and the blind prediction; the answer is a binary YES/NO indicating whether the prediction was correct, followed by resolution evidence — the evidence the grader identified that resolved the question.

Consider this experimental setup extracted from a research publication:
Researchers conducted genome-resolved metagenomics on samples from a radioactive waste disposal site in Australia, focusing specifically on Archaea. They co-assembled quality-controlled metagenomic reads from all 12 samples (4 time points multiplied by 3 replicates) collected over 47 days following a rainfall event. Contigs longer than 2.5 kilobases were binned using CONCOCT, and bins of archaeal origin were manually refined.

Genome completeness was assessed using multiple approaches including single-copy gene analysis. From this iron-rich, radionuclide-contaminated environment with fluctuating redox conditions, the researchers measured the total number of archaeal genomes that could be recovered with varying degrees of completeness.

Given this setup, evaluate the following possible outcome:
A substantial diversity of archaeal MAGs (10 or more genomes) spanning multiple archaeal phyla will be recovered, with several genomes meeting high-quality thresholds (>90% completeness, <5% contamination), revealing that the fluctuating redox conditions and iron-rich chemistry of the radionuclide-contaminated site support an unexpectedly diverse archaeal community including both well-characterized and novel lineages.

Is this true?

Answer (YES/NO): YES